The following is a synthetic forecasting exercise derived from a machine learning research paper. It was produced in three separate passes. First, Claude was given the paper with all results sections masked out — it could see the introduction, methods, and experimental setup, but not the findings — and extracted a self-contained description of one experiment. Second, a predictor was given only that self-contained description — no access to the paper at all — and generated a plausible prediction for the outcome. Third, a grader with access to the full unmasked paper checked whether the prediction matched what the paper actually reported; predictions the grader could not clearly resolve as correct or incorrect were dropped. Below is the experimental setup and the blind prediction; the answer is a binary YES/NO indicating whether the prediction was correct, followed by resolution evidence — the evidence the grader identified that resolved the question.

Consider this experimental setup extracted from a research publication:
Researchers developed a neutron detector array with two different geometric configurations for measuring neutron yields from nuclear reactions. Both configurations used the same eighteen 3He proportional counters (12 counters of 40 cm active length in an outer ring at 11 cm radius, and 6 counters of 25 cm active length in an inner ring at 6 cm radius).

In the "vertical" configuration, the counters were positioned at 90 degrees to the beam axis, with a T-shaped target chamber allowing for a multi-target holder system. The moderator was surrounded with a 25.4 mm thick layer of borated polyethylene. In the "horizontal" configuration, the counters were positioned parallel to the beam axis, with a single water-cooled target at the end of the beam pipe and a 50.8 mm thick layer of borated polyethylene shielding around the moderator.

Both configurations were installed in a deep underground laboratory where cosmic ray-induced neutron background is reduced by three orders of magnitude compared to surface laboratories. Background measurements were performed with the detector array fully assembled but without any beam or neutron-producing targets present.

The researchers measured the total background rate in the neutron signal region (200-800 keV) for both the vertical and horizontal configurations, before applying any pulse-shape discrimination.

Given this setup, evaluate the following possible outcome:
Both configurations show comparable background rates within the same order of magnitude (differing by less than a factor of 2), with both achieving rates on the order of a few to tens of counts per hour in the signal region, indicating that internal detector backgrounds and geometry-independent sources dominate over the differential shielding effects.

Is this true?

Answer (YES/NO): YES